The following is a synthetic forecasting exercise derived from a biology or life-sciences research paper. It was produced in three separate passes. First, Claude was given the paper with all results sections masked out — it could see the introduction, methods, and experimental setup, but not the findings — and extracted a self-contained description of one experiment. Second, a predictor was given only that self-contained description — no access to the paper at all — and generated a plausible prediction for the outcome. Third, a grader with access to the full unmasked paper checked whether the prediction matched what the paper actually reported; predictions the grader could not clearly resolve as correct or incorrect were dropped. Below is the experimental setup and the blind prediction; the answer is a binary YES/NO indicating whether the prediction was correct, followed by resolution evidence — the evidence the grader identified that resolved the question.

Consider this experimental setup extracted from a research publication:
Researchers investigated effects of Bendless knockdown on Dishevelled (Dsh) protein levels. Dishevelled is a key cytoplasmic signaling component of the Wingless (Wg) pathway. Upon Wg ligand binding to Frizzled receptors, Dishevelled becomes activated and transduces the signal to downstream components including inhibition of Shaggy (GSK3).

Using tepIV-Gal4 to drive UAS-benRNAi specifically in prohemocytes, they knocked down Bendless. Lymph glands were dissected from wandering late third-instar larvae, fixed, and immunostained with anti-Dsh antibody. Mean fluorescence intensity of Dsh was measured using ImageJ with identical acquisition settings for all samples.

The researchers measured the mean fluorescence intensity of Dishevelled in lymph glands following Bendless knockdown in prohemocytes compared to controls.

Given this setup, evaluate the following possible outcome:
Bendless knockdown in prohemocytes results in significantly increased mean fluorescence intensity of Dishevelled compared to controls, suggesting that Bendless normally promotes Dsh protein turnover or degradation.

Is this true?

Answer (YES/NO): NO